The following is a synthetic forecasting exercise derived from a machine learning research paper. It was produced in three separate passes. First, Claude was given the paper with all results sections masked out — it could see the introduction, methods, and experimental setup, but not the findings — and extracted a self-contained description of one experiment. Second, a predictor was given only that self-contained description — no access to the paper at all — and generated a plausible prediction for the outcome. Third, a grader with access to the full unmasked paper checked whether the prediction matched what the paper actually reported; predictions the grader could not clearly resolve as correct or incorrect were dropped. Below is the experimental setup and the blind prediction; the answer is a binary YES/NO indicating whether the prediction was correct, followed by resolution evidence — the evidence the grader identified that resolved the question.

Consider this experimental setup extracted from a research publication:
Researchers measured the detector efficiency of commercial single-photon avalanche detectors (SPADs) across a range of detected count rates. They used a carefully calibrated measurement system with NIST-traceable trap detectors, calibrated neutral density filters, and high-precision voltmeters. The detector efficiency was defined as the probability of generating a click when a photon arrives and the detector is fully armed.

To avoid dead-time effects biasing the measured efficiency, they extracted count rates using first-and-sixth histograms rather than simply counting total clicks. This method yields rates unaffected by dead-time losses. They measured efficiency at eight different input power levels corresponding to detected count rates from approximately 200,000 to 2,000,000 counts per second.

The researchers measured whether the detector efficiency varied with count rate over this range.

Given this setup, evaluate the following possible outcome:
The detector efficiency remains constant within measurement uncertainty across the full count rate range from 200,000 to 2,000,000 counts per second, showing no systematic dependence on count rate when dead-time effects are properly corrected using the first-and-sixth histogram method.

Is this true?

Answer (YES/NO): YES